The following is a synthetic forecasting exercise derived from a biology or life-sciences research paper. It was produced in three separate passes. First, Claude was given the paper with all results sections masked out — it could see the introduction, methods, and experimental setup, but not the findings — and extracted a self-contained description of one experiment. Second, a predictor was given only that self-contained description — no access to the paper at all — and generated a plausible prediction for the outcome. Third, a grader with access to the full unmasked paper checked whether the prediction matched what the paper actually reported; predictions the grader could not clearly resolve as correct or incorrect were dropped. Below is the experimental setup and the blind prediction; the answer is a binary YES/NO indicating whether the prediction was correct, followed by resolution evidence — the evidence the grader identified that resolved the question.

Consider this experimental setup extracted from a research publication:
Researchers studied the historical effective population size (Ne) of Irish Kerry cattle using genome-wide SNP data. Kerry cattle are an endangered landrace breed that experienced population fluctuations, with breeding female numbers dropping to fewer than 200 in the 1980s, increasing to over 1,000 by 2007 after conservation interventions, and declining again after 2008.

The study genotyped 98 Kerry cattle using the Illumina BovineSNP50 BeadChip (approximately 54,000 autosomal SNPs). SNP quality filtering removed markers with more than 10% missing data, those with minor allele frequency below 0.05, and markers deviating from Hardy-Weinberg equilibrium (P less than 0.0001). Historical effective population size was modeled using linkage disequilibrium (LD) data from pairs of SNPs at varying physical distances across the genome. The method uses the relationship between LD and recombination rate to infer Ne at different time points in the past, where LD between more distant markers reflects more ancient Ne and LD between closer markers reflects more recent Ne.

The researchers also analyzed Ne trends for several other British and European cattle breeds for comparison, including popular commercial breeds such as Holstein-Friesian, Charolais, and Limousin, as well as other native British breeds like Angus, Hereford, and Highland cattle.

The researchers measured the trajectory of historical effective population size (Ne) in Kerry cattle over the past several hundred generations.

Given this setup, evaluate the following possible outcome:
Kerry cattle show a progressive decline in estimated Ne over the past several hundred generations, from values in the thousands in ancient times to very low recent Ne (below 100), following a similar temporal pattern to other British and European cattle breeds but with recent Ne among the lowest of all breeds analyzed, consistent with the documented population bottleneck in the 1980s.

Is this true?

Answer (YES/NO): NO